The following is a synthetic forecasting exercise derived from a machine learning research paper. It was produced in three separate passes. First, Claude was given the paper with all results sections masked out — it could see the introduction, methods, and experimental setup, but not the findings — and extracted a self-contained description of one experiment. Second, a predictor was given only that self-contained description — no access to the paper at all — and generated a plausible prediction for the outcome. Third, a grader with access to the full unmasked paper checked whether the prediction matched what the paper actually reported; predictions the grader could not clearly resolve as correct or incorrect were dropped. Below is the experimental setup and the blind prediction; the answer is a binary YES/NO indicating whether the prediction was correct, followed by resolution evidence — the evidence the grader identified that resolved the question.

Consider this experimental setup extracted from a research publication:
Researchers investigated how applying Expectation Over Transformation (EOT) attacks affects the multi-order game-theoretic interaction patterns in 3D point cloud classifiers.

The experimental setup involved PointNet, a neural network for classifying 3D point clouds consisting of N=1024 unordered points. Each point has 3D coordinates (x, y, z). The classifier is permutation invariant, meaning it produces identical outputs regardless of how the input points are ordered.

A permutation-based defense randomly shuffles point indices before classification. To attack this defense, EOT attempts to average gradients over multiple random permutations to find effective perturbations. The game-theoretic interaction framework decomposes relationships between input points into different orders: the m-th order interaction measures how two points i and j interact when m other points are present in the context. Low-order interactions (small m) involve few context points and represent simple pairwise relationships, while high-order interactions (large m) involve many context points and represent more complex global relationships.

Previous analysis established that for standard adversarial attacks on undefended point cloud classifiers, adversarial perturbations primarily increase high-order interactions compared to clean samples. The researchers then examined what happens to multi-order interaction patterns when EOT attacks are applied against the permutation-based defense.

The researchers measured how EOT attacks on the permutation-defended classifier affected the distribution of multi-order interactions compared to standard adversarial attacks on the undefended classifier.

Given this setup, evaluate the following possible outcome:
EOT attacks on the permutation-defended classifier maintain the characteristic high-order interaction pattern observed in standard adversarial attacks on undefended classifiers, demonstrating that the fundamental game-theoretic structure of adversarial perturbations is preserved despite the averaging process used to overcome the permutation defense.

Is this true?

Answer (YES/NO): NO